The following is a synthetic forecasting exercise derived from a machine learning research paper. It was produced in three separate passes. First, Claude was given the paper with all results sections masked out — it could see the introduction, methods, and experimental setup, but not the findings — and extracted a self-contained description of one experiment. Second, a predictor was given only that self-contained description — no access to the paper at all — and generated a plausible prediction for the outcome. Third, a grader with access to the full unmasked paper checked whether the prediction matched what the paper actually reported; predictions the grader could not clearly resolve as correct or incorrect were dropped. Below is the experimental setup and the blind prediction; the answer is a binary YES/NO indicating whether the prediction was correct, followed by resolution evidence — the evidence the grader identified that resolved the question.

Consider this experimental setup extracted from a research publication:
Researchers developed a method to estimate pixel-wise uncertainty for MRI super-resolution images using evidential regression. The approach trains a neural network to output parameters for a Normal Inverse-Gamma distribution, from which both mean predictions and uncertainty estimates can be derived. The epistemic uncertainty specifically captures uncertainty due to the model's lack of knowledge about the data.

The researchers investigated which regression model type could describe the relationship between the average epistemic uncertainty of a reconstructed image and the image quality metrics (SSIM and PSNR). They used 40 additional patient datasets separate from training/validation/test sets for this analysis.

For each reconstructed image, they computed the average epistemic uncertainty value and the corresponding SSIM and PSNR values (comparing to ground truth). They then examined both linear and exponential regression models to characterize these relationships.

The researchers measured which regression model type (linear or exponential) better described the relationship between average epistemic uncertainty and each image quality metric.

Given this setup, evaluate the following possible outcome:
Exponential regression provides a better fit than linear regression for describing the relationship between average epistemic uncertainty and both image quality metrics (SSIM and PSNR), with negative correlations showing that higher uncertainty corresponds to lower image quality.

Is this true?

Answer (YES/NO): NO